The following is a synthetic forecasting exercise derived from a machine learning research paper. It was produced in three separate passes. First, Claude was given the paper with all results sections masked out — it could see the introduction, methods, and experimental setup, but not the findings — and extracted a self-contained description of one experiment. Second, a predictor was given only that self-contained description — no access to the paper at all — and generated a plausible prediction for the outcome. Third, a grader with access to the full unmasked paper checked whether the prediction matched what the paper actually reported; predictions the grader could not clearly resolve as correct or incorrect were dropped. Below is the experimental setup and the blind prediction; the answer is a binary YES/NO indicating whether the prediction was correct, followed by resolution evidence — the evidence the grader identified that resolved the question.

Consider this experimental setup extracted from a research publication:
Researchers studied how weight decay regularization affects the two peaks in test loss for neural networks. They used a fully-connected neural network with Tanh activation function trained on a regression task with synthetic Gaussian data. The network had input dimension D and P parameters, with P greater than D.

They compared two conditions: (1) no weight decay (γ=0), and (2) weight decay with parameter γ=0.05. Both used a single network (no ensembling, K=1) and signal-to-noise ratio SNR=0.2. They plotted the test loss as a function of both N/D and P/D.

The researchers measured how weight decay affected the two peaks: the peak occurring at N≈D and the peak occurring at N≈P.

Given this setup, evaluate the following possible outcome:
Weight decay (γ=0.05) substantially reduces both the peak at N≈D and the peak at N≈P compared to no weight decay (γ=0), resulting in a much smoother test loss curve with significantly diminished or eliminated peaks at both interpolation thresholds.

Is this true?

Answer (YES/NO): NO